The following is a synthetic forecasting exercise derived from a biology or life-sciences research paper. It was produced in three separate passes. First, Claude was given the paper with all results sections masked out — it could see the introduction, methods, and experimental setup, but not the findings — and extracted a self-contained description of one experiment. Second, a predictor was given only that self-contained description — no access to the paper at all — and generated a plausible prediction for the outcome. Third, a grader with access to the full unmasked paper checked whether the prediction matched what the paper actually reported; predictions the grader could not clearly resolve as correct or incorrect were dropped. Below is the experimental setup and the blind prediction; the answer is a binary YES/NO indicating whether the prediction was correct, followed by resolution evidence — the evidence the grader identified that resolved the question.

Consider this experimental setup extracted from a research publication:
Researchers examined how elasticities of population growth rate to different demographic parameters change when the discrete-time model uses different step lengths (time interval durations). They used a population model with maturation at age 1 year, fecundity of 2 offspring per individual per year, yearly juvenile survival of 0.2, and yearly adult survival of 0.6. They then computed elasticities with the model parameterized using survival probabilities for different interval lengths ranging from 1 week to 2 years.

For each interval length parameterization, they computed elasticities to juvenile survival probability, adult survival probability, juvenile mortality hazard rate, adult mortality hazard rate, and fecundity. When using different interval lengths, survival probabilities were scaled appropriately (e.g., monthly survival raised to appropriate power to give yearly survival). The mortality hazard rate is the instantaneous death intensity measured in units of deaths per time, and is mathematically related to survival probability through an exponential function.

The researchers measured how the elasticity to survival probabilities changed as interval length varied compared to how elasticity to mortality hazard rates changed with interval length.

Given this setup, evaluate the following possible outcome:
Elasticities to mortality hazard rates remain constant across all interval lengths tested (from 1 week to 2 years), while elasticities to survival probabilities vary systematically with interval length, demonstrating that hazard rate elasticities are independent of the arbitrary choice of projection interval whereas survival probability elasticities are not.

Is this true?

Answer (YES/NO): YES